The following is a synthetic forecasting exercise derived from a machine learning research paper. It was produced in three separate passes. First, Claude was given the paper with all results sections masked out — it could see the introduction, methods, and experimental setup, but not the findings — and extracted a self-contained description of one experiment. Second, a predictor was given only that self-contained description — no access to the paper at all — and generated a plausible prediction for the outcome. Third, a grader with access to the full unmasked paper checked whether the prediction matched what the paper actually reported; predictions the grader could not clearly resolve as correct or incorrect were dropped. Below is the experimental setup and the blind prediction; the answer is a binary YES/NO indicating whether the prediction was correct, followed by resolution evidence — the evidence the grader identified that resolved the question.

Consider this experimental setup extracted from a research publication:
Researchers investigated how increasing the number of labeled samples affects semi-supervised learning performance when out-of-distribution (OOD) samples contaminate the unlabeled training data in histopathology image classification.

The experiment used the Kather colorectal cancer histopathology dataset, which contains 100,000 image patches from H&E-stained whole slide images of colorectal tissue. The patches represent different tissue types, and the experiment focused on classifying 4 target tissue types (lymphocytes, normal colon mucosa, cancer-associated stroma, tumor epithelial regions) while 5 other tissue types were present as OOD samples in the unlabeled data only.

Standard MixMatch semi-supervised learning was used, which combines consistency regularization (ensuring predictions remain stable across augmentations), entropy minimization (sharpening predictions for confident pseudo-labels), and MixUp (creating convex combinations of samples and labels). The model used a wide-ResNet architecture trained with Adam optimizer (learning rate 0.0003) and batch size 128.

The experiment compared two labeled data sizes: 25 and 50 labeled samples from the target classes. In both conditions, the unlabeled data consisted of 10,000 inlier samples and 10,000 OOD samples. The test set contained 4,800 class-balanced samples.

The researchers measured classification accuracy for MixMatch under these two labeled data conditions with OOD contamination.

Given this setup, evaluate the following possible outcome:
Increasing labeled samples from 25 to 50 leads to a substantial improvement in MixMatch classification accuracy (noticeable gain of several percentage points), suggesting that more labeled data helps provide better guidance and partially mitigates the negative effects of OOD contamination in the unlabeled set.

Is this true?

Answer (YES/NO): NO